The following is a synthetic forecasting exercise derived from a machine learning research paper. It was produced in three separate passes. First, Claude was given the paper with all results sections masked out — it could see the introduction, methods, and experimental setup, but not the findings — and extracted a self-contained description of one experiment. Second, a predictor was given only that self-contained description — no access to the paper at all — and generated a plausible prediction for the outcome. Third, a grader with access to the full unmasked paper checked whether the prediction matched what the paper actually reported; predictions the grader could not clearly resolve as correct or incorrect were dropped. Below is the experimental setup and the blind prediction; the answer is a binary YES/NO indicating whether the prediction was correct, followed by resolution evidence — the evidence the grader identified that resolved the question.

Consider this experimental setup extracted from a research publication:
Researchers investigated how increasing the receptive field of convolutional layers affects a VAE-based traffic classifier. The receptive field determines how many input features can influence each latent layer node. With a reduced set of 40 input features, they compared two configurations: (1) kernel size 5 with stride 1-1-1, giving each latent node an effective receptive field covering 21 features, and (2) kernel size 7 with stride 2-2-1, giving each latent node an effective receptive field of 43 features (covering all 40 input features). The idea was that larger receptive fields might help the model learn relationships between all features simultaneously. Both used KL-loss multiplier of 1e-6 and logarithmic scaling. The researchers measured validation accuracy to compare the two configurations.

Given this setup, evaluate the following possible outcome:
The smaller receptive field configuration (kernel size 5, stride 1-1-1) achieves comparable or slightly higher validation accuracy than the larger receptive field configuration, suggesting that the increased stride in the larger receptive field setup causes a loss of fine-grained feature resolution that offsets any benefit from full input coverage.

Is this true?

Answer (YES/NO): YES